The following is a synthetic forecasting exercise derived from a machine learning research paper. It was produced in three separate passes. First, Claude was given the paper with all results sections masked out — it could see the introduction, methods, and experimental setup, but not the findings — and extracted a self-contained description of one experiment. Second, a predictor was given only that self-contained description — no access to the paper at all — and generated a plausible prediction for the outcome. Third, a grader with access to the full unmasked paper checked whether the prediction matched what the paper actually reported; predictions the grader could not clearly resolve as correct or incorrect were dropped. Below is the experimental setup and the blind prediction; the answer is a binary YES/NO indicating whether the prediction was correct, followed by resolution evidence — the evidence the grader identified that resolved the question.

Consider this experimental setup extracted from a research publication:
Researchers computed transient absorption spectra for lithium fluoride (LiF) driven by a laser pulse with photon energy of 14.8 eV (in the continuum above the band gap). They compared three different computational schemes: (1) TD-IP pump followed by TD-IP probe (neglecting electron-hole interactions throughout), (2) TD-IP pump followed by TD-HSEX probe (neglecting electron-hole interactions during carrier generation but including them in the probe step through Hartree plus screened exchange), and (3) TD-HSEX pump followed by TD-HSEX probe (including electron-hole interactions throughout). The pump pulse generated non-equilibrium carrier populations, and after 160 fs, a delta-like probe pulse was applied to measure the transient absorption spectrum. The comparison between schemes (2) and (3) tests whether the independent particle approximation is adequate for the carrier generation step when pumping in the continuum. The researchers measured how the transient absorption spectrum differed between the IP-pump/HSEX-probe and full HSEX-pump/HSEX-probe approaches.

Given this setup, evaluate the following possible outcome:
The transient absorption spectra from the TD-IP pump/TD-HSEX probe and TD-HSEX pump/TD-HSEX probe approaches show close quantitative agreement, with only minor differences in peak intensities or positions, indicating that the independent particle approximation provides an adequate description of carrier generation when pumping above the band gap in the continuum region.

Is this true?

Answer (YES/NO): YES